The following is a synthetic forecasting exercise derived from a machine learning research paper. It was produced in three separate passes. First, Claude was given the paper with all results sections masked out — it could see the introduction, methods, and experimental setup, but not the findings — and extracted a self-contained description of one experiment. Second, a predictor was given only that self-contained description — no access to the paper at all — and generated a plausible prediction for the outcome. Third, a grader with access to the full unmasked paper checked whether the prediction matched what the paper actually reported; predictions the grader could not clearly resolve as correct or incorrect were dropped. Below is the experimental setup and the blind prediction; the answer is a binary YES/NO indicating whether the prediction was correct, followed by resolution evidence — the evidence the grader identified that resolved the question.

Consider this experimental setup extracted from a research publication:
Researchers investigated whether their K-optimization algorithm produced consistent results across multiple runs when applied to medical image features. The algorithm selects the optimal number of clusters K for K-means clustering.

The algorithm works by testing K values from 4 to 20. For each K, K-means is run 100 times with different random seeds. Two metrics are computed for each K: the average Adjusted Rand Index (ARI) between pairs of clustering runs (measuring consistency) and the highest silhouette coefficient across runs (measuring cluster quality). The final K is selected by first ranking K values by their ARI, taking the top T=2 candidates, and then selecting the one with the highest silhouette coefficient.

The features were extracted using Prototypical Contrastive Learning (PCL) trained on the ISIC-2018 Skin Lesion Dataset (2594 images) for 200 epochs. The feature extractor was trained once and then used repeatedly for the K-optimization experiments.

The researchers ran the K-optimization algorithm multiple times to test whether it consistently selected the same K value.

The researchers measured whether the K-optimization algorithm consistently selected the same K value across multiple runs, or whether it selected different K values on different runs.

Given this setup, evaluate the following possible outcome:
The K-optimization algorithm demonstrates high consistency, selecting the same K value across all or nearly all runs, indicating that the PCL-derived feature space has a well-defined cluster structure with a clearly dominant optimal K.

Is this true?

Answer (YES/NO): YES